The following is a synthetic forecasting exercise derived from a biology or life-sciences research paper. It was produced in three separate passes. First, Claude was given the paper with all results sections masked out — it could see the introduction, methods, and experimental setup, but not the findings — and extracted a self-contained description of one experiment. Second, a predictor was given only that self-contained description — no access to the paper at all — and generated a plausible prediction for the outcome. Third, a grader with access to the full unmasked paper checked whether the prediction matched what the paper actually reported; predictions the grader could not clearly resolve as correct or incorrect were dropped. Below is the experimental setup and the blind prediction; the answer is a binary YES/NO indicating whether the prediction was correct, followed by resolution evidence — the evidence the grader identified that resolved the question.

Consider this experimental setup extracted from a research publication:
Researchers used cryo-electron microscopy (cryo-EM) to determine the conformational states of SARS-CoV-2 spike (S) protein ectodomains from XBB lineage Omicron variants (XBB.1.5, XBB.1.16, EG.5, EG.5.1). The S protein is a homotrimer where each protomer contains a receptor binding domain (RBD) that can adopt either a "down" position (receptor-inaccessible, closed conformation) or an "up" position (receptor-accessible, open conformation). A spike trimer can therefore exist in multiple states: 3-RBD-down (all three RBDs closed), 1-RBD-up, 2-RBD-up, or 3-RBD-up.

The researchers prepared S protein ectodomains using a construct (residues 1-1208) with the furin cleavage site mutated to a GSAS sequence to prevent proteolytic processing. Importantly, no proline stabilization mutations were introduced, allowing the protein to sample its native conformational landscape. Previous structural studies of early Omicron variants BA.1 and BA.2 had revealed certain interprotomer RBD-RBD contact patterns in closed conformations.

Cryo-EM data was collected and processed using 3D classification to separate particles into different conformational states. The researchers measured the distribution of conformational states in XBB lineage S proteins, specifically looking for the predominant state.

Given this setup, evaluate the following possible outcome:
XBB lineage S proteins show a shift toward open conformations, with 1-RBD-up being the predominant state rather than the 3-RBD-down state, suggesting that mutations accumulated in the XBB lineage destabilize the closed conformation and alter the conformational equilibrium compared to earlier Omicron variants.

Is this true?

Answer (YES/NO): NO